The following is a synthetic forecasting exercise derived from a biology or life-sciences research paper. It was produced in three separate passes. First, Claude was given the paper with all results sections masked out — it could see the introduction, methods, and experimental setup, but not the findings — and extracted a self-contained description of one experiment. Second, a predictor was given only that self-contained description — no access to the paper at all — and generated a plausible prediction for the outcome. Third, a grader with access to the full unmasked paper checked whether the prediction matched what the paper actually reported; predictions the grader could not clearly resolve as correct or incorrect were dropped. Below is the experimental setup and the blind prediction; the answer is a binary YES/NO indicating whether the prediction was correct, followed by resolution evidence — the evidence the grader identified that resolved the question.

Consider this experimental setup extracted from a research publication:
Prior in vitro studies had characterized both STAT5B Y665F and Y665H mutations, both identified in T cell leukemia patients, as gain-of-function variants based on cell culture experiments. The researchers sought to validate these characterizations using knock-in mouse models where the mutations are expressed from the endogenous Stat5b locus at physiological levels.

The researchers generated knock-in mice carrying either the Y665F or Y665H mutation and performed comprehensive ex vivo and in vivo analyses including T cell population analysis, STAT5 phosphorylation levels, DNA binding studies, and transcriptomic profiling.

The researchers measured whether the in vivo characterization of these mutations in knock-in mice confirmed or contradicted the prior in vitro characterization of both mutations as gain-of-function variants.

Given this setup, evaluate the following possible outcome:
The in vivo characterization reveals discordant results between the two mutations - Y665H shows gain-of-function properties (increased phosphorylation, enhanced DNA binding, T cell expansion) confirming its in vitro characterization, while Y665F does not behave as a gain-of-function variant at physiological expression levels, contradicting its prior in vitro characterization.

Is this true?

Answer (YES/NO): NO